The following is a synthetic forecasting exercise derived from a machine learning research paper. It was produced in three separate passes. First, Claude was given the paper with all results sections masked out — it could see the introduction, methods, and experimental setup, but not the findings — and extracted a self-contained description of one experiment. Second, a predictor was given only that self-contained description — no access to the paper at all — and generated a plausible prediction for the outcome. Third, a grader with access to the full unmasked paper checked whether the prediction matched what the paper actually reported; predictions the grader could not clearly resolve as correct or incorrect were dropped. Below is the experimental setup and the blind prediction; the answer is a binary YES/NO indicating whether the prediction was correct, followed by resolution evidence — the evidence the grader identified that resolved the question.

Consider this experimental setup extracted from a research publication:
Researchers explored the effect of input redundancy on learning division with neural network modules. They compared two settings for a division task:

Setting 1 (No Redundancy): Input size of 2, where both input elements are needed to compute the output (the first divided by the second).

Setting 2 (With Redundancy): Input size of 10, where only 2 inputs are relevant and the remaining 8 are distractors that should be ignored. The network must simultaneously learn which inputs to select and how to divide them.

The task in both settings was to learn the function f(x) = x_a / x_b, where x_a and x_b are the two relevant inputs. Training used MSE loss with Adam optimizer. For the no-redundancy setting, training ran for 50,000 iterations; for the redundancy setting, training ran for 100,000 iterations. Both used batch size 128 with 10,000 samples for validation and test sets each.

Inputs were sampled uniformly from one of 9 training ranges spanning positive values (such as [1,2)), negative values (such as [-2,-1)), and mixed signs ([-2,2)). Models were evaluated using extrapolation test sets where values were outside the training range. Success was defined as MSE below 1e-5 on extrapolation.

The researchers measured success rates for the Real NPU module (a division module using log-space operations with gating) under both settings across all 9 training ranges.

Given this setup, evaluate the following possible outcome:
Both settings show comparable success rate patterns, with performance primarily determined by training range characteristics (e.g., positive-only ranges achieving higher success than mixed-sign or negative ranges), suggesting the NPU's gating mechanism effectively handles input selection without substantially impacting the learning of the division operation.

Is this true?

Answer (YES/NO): NO